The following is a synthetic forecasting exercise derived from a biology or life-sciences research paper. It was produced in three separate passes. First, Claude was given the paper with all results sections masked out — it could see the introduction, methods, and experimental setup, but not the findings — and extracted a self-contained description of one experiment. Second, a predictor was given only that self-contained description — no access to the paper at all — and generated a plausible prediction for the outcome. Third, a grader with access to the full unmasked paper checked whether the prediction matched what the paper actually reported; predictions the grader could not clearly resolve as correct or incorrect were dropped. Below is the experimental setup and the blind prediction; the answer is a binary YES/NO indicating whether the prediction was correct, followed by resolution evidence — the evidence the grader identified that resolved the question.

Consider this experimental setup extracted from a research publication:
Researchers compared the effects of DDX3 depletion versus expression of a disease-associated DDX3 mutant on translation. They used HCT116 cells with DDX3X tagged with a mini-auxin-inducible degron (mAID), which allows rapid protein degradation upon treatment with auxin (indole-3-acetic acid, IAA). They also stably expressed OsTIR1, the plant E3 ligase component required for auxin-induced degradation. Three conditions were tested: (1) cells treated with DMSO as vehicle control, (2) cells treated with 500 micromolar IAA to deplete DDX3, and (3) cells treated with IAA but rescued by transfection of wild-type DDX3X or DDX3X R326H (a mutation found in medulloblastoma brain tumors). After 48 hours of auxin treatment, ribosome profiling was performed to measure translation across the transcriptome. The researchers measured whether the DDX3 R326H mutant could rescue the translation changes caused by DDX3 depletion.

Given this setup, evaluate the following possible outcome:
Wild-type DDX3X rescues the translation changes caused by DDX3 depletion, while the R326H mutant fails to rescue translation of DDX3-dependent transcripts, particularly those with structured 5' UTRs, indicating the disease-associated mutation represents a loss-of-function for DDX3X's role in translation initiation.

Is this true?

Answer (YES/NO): NO